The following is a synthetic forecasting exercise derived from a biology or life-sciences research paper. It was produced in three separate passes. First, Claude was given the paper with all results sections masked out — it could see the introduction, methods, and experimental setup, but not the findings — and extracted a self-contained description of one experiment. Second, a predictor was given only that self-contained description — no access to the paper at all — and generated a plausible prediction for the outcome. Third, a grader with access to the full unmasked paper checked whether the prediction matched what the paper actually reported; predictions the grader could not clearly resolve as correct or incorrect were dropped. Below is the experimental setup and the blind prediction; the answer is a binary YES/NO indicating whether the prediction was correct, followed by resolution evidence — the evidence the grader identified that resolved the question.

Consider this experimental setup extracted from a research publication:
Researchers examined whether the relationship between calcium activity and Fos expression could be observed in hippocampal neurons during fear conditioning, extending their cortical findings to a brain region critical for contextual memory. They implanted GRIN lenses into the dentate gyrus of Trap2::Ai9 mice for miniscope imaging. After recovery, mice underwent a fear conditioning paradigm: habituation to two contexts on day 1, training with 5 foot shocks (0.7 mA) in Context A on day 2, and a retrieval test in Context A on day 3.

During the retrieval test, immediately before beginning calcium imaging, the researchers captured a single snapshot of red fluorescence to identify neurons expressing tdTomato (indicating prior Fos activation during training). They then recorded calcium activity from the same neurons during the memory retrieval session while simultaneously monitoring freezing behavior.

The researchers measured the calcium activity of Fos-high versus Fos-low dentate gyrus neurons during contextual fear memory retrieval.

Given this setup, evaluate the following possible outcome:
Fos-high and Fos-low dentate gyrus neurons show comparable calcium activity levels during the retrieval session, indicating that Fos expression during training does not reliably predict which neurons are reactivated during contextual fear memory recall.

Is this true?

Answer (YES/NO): NO